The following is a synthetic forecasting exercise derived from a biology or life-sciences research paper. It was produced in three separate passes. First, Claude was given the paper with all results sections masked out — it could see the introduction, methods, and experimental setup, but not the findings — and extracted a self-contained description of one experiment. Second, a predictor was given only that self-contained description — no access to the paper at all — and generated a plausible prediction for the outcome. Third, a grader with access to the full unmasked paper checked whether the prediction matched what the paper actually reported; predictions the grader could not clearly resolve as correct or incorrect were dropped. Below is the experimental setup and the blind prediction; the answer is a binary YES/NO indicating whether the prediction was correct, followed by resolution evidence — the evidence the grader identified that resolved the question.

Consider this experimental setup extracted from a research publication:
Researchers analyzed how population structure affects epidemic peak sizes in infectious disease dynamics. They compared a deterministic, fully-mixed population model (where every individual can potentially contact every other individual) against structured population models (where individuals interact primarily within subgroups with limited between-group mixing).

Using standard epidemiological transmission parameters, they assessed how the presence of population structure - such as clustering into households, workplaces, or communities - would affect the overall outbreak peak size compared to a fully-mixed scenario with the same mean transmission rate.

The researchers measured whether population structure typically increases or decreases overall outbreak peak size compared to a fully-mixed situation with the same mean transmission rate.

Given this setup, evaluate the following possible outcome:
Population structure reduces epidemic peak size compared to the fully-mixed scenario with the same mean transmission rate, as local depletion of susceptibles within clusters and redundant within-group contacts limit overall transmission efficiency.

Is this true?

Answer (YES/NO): YES